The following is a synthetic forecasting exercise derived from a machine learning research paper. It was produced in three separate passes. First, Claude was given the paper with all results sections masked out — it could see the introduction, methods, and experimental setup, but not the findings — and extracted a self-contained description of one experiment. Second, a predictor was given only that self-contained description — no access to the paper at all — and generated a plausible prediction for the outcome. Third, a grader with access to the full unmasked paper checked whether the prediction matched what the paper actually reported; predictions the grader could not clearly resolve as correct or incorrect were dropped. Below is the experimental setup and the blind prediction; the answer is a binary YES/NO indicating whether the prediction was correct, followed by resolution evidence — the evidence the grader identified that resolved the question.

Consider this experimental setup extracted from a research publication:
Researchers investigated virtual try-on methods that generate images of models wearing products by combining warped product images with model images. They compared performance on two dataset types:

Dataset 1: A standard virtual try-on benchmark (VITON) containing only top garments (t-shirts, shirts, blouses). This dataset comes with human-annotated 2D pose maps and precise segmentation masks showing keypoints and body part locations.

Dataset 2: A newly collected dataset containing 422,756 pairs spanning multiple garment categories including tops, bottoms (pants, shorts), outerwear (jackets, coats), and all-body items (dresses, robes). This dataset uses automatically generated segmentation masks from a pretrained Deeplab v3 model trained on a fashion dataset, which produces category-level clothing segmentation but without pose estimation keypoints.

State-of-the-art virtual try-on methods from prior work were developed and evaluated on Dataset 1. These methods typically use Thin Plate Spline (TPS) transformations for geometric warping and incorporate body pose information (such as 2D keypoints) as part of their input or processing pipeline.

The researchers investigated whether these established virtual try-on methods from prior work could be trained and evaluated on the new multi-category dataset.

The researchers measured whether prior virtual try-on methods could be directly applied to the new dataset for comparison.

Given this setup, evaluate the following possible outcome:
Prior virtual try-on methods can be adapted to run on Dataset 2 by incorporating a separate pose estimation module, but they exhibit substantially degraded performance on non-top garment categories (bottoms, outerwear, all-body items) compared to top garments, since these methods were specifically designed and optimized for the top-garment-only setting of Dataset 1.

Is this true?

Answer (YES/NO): NO